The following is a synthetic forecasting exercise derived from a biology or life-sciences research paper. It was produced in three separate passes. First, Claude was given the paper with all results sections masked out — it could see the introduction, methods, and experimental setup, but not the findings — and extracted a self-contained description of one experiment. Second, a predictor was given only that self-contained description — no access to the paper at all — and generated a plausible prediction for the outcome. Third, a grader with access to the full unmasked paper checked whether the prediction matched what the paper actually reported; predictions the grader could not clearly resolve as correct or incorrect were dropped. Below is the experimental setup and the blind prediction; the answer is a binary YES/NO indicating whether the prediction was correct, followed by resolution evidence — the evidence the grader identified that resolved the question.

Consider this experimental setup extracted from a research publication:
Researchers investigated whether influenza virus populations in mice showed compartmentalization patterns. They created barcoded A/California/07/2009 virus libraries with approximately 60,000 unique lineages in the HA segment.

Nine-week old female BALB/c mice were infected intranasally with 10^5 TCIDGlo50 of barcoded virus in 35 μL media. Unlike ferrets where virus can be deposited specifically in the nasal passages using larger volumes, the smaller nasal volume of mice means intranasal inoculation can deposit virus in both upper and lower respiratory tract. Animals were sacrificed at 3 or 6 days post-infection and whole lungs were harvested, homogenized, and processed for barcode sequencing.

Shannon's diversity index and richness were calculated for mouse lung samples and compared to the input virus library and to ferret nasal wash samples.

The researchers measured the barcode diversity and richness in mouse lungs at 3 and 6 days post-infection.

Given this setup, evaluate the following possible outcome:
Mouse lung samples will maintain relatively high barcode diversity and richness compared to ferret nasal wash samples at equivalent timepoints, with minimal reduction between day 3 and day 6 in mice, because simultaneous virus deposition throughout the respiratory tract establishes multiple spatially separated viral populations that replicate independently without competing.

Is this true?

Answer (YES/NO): NO